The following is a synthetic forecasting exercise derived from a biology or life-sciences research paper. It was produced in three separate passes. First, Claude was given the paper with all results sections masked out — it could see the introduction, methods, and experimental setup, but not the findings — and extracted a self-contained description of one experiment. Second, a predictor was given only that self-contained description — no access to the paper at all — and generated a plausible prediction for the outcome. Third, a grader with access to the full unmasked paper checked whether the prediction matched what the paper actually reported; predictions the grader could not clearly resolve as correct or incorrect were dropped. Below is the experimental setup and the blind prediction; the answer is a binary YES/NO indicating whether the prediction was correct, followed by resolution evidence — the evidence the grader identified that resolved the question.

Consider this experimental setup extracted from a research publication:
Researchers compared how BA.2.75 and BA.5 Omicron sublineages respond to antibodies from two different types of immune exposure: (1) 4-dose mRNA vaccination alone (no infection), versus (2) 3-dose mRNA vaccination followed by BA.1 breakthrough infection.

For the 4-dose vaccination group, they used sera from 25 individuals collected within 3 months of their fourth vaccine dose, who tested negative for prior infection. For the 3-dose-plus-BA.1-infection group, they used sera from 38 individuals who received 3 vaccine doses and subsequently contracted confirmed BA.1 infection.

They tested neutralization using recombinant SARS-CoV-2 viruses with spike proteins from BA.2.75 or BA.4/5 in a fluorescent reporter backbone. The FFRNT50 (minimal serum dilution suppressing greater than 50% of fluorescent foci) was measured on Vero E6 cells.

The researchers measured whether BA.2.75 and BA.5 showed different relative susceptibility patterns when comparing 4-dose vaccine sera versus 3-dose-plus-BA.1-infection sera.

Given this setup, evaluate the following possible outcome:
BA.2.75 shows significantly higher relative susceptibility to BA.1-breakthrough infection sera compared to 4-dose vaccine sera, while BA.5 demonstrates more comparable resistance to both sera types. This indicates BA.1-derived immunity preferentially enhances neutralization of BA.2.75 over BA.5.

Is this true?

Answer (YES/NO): YES